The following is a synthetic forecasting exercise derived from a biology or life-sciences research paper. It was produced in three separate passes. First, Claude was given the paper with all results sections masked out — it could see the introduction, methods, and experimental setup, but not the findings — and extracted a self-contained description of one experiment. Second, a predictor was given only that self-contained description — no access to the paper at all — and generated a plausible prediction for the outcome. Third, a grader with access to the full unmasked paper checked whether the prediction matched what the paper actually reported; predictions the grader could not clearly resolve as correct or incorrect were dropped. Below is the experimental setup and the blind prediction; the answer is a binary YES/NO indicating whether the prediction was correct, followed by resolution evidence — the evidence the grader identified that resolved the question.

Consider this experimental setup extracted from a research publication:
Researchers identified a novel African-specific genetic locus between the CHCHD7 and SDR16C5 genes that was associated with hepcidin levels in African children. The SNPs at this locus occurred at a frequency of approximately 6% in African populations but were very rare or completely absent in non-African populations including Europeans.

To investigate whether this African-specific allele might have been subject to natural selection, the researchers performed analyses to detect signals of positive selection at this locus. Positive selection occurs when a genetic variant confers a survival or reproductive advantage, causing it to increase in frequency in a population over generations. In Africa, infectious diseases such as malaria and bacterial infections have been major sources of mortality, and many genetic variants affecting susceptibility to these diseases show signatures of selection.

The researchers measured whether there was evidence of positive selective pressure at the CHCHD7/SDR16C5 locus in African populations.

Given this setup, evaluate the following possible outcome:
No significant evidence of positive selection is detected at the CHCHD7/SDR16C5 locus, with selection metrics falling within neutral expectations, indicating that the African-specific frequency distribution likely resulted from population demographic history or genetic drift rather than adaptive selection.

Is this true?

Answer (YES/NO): NO